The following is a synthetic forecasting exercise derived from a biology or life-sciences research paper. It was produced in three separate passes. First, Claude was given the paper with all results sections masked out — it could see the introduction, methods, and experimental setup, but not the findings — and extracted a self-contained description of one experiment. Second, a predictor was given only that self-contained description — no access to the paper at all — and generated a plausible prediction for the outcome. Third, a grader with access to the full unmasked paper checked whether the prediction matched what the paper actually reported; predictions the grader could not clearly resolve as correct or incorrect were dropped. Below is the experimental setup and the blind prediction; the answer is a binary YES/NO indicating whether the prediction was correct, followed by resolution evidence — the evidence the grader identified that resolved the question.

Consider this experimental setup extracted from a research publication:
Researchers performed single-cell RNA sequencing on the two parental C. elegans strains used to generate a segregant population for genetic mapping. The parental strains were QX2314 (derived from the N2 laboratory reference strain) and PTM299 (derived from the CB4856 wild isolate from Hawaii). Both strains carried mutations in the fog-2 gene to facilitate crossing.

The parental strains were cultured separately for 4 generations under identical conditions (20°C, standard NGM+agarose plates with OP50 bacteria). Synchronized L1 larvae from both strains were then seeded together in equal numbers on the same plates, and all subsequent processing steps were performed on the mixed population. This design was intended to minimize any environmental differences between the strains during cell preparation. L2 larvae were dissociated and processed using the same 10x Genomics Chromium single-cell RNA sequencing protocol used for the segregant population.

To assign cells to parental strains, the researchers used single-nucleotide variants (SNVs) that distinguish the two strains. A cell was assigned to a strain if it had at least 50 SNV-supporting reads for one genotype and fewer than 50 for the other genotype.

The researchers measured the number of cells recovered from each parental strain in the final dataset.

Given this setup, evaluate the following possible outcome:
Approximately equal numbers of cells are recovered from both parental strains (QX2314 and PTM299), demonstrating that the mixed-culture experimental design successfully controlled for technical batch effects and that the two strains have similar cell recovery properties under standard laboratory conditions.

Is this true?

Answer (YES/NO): NO